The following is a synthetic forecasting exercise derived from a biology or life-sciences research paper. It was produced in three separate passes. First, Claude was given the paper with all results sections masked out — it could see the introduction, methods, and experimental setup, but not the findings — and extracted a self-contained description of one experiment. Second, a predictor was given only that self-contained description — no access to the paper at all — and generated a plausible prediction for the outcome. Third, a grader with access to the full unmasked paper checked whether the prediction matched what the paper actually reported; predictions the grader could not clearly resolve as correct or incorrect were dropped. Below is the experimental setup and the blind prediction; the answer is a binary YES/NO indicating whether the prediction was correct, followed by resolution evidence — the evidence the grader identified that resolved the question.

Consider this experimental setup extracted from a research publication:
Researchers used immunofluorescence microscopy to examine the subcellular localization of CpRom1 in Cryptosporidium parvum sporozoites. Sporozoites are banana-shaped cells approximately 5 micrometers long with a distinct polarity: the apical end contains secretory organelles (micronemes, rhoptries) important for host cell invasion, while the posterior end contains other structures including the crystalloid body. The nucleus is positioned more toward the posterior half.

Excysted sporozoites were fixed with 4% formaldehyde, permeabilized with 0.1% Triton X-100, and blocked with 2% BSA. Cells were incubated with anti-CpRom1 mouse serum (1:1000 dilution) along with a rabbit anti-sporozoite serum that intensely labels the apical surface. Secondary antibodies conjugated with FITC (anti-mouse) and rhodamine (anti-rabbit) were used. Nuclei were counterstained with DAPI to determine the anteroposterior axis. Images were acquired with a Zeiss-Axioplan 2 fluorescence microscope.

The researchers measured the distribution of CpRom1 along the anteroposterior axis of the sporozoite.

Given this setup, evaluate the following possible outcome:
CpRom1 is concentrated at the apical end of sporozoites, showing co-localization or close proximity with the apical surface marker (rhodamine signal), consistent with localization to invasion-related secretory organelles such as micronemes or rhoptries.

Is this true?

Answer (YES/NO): NO